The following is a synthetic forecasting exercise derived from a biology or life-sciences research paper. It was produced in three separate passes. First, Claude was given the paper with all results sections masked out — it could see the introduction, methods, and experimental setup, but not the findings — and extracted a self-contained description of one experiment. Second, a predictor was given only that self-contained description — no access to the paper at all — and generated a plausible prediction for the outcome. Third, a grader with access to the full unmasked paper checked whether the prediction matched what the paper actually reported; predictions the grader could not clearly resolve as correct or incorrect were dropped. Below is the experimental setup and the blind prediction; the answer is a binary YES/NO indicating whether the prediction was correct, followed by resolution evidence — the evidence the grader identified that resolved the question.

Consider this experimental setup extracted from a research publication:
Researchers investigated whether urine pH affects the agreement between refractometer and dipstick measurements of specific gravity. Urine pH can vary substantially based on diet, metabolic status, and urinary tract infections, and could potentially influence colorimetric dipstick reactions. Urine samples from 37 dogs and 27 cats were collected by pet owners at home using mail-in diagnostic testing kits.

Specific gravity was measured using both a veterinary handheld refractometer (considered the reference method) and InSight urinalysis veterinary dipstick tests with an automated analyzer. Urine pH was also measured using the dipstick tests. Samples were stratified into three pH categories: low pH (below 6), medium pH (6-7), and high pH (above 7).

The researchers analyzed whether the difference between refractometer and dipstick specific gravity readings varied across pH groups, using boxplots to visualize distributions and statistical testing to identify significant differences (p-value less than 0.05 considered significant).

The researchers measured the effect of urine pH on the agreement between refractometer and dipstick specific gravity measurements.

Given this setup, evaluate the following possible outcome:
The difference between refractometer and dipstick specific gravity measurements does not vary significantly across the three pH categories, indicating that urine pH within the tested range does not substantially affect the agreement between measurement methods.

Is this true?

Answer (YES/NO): NO